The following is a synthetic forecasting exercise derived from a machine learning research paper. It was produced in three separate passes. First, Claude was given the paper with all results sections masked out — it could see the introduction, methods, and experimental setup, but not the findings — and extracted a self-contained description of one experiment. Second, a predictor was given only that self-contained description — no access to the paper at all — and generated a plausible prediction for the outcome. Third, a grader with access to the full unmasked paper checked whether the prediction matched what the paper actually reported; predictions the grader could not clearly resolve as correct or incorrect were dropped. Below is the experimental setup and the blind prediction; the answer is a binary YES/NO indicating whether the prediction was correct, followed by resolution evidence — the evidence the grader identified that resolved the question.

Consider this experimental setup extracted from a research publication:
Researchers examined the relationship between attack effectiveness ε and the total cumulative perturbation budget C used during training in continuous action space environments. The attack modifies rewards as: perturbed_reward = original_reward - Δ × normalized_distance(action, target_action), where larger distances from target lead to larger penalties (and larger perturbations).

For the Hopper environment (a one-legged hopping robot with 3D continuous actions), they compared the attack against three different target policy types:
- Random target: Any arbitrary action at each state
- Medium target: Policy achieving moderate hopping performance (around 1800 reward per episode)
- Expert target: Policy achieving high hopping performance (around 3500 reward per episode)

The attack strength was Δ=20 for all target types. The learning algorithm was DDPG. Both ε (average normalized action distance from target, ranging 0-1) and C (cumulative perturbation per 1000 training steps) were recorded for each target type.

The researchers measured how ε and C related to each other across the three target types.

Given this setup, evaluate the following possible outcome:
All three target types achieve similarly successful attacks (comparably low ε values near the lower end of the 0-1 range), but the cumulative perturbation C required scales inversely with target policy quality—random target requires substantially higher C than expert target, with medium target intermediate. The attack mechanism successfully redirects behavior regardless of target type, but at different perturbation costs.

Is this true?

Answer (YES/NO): NO